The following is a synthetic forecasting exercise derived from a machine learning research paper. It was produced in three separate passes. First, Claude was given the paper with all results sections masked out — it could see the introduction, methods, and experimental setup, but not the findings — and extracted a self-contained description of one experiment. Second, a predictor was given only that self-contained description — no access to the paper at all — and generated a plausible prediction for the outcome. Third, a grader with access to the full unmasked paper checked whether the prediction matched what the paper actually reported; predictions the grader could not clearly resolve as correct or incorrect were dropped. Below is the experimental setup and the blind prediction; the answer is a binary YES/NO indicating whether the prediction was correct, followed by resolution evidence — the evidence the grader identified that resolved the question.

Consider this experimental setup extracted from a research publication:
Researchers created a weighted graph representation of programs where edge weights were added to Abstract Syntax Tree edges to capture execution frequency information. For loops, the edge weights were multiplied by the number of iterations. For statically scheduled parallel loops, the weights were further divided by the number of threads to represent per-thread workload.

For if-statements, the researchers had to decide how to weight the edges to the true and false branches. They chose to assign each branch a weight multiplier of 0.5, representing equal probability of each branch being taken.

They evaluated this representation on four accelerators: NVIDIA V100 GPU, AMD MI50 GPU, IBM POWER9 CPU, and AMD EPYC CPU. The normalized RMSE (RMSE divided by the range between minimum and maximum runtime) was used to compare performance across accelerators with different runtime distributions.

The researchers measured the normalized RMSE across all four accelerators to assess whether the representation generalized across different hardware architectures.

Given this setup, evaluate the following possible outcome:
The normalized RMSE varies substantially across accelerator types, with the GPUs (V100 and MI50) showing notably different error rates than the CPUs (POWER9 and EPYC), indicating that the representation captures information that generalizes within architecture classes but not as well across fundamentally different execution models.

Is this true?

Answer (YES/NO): NO